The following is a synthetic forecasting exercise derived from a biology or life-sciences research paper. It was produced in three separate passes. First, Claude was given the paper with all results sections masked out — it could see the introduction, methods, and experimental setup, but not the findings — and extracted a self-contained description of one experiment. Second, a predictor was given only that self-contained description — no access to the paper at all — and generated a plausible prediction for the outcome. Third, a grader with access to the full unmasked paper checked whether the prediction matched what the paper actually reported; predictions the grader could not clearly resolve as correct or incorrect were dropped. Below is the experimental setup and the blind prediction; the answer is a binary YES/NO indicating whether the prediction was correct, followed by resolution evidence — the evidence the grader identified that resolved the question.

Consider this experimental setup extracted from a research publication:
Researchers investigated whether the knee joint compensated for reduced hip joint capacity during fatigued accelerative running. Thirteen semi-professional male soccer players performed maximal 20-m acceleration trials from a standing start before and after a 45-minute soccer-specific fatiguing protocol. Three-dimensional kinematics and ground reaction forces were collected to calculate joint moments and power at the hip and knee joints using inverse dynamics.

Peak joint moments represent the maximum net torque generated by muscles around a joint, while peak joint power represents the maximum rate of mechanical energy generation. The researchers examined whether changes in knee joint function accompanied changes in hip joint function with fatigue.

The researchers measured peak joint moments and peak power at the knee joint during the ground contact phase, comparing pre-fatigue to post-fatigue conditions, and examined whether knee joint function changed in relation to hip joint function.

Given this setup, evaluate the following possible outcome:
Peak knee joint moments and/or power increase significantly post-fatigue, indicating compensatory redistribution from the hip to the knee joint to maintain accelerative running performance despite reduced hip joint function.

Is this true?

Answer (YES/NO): YES